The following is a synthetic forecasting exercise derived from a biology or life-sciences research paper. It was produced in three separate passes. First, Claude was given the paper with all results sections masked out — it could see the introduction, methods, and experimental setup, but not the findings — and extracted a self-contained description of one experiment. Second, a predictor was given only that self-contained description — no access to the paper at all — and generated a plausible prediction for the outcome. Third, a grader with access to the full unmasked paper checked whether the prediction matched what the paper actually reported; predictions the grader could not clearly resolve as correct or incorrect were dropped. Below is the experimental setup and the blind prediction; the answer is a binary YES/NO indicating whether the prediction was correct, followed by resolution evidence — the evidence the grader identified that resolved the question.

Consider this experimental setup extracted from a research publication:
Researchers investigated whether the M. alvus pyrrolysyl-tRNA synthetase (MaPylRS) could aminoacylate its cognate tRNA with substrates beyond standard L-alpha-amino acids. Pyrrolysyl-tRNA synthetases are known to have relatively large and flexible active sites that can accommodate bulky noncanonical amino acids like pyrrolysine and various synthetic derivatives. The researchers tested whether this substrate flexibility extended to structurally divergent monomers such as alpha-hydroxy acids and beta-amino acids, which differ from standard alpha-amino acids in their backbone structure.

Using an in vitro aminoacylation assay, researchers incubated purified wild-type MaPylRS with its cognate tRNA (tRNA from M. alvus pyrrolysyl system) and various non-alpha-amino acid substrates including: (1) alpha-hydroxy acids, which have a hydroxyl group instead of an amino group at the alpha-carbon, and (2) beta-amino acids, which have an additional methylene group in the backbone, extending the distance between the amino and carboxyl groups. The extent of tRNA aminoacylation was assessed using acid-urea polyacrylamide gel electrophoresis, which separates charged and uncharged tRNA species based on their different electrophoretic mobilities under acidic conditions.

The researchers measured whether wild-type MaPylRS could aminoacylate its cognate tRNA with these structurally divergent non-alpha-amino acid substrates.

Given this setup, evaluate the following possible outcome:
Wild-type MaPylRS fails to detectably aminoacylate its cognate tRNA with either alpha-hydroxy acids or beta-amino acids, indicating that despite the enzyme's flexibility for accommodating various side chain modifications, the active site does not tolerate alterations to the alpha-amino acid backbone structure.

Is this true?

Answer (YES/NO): NO